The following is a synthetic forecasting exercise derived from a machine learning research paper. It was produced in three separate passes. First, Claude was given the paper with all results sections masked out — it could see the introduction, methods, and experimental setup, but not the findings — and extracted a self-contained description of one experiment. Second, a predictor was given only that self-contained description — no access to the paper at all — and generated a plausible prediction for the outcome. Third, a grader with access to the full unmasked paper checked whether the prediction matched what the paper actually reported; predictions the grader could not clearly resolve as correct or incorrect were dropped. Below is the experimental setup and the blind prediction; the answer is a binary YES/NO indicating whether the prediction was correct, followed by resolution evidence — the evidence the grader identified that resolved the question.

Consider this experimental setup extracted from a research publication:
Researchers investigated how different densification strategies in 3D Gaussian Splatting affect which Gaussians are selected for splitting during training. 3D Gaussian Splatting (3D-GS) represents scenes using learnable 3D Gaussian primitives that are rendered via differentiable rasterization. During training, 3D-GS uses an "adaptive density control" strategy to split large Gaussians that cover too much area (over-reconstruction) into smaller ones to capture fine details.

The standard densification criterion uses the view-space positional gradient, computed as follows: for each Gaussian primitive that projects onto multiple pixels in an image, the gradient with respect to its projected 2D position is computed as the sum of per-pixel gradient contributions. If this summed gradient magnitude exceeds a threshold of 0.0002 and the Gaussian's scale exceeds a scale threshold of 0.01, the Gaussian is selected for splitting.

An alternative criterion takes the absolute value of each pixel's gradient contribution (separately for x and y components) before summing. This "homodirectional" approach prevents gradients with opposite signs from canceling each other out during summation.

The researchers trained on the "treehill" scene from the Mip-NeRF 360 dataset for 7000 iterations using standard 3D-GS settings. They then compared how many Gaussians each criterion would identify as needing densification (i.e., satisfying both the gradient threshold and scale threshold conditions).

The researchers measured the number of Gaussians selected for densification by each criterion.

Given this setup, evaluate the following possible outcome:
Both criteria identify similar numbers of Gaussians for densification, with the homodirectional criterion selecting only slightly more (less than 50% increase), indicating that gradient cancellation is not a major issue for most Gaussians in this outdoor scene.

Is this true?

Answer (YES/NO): NO